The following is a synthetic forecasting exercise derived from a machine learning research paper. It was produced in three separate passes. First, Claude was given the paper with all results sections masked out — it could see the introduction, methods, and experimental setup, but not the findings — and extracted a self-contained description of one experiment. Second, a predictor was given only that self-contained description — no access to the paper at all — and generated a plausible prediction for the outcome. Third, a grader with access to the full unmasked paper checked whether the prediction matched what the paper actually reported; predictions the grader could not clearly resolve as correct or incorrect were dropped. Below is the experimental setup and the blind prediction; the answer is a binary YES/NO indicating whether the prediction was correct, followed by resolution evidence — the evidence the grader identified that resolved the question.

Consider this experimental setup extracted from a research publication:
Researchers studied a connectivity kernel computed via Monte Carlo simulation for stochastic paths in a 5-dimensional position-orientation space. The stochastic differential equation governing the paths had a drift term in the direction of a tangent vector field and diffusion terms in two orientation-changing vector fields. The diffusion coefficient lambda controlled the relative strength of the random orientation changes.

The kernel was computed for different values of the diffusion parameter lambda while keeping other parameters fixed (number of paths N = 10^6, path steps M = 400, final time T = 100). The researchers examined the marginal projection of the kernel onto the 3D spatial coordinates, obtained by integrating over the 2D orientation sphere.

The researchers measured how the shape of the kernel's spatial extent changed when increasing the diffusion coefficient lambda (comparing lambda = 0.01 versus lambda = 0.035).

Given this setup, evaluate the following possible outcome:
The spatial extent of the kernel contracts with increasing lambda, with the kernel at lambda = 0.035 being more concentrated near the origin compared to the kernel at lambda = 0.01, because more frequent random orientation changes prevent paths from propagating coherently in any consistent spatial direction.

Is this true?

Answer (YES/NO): NO